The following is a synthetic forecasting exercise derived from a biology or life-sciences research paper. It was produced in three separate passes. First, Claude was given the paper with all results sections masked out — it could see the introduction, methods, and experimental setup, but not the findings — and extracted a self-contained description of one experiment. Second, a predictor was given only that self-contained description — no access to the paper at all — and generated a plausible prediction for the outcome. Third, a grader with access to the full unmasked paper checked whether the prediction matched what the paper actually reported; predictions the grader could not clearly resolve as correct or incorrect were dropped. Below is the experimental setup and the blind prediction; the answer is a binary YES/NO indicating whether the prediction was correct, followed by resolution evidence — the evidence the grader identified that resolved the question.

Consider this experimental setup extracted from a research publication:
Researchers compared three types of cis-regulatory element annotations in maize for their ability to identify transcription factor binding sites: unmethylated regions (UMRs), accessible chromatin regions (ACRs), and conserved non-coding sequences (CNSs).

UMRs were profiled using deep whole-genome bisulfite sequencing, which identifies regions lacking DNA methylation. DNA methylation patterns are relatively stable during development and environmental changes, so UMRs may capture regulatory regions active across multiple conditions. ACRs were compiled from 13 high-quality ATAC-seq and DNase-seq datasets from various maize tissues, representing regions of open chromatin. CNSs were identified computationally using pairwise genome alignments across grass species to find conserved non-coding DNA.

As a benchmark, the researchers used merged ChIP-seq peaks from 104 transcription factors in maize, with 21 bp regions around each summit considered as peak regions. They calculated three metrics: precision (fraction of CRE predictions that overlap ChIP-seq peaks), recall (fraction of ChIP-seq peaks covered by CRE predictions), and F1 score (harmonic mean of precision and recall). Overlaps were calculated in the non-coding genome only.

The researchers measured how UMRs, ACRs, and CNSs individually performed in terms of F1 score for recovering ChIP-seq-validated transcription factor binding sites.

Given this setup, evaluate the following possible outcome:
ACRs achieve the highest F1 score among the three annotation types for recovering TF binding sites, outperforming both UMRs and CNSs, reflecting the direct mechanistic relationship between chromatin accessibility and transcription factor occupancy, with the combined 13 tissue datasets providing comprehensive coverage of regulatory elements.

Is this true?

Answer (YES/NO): NO